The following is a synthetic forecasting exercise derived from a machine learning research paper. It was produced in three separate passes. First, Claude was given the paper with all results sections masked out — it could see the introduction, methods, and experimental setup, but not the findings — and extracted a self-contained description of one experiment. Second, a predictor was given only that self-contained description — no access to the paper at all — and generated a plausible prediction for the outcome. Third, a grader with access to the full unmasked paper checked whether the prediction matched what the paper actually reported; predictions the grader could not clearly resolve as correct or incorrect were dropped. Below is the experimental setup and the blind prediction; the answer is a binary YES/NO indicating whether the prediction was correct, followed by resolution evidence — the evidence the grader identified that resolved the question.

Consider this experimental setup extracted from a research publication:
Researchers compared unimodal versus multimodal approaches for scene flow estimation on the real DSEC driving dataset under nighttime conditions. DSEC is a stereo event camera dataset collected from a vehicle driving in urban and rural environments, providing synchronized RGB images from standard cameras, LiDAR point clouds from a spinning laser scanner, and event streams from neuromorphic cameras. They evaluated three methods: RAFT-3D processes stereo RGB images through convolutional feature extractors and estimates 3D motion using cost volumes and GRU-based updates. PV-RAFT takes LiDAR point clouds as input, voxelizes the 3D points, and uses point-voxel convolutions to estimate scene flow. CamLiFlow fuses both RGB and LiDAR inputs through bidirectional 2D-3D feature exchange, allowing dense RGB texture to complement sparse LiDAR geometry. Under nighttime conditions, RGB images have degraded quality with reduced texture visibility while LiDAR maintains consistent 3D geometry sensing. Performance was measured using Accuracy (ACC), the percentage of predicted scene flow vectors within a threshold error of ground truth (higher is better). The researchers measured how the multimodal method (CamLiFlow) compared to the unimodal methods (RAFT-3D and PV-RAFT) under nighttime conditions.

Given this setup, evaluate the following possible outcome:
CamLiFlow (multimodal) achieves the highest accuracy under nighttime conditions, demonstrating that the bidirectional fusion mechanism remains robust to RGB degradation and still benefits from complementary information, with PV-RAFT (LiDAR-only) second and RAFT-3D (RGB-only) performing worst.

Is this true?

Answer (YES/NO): YES